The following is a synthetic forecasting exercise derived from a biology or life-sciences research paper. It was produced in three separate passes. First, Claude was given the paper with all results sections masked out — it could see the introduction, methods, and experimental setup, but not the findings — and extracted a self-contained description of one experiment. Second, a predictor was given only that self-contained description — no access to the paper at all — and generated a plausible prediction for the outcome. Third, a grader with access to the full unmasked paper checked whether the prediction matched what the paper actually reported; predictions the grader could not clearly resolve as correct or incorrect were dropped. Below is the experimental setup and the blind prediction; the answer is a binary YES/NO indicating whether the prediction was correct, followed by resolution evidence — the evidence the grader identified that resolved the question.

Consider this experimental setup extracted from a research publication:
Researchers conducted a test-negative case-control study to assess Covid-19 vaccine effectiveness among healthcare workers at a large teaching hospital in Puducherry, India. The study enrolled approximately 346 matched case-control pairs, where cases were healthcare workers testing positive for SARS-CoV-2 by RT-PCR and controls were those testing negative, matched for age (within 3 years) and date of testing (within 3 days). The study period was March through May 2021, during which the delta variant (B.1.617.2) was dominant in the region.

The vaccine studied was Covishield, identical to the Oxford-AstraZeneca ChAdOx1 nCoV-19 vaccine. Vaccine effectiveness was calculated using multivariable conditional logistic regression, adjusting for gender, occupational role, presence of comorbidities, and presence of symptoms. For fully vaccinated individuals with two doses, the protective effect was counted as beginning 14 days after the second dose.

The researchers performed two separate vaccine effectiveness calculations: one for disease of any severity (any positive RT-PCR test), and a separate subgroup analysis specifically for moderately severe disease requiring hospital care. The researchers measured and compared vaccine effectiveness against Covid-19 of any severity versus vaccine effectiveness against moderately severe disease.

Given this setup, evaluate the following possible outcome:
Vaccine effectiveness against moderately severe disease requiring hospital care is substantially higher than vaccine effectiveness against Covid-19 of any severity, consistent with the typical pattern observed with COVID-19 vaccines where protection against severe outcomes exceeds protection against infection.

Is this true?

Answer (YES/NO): YES